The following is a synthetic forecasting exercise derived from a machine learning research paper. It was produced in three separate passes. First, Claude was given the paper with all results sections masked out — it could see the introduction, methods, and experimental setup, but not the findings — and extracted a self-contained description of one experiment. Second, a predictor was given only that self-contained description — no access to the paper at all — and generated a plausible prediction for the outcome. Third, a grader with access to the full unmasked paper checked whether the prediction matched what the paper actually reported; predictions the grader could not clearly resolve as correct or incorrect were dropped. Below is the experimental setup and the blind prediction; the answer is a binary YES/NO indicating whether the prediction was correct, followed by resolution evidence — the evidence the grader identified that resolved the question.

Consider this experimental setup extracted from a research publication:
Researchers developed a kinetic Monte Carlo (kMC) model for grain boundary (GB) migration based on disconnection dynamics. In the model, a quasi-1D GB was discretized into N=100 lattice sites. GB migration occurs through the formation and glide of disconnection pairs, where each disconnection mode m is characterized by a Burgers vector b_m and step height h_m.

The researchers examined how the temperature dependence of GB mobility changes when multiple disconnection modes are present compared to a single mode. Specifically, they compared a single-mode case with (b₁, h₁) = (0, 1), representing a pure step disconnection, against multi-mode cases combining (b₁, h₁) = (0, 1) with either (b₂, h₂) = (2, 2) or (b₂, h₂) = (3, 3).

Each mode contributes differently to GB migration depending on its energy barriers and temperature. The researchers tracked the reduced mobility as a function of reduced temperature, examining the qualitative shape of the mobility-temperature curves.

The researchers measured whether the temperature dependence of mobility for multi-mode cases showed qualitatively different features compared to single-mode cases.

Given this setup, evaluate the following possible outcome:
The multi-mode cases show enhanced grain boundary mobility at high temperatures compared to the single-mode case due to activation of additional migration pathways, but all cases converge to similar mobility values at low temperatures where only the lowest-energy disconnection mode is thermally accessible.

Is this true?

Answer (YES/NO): NO